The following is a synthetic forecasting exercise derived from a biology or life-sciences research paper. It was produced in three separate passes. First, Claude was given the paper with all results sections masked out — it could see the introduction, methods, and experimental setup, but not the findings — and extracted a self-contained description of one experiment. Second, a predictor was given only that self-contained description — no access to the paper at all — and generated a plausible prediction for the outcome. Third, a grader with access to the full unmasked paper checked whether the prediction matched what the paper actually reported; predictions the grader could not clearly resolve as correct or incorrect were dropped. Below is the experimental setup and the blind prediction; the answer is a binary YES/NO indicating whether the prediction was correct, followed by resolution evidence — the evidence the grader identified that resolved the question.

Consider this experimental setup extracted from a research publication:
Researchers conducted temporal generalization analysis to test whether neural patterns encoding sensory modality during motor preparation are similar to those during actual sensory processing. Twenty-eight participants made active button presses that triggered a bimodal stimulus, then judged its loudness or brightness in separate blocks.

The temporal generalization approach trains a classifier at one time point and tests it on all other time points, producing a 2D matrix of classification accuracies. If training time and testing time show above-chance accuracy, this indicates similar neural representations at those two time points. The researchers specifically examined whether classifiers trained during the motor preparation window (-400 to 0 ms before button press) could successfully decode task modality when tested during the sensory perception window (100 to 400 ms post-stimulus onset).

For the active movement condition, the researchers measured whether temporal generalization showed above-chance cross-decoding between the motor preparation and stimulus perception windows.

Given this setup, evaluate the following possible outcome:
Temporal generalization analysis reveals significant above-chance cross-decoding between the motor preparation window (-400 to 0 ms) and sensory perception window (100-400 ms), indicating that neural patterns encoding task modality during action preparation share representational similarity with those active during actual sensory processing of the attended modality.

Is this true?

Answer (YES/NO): YES